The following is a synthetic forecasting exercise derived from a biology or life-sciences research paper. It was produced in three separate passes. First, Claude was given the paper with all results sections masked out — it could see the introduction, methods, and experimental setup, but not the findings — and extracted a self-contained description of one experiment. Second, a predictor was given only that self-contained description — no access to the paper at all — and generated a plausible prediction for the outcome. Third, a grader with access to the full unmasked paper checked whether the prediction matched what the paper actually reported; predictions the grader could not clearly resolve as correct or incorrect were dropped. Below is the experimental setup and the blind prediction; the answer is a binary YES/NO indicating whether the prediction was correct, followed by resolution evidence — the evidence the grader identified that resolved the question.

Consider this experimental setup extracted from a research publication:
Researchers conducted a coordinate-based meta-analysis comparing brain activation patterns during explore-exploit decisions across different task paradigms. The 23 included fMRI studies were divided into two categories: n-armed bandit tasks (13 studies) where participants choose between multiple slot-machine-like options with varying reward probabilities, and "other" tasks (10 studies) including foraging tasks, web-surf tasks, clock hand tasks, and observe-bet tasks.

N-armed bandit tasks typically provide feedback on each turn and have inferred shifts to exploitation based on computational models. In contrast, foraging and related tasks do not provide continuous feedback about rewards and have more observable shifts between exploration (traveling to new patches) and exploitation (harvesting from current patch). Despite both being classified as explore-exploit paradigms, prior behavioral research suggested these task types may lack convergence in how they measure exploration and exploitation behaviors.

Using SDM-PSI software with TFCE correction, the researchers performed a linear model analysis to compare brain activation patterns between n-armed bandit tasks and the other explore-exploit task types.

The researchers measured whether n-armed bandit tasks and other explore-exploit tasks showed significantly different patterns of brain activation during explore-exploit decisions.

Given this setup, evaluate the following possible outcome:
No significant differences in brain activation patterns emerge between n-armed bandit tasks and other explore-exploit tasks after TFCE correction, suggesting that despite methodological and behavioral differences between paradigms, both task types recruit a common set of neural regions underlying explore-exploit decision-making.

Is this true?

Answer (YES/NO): NO